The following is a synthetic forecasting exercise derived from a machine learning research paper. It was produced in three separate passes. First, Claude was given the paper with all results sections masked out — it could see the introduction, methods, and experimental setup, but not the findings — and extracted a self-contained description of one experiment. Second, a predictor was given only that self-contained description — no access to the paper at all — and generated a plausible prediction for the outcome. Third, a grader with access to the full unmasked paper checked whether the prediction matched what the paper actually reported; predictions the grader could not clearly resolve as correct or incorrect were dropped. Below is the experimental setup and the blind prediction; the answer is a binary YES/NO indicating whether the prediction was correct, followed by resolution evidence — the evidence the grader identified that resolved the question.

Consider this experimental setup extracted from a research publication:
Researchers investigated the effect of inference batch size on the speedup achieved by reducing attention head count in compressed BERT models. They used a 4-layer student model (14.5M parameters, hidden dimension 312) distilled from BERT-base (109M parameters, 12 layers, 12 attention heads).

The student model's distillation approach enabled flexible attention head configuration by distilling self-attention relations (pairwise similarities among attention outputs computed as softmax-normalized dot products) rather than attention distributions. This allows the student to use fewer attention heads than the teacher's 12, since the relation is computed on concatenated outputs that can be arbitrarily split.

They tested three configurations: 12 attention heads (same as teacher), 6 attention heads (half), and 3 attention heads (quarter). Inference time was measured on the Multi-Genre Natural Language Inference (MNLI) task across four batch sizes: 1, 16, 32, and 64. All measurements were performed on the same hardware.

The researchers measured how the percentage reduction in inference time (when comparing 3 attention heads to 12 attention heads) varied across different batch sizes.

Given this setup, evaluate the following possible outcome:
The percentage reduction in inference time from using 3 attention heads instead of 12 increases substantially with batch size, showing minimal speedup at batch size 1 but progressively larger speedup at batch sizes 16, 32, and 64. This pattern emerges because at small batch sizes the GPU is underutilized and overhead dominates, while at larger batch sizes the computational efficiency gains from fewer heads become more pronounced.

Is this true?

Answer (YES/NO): YES